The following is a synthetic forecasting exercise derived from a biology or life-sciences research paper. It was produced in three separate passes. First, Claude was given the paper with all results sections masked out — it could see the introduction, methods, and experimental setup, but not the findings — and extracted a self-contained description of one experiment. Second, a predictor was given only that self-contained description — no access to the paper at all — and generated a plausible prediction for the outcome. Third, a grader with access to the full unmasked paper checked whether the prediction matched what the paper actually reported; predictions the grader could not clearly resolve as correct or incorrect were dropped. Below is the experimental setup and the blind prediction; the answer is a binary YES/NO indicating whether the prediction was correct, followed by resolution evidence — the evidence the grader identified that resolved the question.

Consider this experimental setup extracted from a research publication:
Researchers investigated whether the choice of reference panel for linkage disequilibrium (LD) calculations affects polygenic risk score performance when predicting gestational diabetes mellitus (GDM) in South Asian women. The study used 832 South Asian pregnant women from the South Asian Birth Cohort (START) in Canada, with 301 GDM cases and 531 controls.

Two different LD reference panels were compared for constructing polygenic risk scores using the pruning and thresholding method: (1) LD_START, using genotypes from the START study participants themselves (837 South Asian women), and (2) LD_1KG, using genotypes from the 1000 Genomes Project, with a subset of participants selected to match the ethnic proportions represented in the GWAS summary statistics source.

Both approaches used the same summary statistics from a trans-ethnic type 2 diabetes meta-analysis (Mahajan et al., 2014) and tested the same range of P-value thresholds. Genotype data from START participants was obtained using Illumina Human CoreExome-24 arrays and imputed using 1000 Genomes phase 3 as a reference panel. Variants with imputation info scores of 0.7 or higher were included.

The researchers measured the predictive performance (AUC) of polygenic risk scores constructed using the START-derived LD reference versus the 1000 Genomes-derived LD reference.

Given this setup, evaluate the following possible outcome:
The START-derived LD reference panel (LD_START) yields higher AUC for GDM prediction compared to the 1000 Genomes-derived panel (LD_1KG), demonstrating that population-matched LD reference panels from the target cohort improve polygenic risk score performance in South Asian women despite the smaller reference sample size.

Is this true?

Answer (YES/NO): NO